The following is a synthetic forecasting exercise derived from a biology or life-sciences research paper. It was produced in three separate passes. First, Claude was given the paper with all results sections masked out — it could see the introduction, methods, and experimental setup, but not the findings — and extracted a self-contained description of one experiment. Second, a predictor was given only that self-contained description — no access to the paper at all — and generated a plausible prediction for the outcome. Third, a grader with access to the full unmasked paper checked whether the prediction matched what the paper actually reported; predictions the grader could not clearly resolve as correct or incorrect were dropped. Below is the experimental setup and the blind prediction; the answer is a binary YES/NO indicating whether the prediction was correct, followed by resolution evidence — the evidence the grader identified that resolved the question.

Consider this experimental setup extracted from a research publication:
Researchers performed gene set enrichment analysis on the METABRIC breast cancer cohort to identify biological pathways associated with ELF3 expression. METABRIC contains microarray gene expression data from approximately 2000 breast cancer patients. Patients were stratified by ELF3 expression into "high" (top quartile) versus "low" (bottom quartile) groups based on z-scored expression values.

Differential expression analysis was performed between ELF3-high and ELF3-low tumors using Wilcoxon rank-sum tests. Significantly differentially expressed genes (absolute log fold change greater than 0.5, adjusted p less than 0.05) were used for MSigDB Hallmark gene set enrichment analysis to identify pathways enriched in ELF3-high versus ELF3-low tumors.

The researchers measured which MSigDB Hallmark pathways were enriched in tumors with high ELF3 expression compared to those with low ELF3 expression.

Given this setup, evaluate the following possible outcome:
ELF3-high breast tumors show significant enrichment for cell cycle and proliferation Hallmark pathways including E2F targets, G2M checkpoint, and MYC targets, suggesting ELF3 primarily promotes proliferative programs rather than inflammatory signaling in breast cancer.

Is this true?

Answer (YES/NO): NO